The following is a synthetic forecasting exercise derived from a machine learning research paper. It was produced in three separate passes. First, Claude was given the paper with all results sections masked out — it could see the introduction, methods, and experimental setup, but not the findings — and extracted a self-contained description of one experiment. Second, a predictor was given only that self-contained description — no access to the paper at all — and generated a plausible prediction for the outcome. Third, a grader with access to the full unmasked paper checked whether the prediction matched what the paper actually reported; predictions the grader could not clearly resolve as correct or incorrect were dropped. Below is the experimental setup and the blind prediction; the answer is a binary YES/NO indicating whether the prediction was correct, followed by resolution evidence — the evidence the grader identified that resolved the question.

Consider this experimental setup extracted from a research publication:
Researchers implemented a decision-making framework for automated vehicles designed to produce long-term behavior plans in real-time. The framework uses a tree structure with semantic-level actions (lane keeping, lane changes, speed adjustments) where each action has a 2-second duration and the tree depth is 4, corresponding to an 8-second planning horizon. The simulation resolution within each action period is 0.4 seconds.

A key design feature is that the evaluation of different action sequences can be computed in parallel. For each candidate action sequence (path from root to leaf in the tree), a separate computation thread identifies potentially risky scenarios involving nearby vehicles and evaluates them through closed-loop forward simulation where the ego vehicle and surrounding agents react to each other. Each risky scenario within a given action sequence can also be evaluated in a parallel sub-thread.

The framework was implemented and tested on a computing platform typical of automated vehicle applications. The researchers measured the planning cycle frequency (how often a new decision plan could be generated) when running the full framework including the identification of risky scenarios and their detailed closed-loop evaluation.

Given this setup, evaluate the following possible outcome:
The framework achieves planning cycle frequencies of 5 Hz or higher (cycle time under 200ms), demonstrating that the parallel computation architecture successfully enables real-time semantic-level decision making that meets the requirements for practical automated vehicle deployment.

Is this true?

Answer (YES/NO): YES